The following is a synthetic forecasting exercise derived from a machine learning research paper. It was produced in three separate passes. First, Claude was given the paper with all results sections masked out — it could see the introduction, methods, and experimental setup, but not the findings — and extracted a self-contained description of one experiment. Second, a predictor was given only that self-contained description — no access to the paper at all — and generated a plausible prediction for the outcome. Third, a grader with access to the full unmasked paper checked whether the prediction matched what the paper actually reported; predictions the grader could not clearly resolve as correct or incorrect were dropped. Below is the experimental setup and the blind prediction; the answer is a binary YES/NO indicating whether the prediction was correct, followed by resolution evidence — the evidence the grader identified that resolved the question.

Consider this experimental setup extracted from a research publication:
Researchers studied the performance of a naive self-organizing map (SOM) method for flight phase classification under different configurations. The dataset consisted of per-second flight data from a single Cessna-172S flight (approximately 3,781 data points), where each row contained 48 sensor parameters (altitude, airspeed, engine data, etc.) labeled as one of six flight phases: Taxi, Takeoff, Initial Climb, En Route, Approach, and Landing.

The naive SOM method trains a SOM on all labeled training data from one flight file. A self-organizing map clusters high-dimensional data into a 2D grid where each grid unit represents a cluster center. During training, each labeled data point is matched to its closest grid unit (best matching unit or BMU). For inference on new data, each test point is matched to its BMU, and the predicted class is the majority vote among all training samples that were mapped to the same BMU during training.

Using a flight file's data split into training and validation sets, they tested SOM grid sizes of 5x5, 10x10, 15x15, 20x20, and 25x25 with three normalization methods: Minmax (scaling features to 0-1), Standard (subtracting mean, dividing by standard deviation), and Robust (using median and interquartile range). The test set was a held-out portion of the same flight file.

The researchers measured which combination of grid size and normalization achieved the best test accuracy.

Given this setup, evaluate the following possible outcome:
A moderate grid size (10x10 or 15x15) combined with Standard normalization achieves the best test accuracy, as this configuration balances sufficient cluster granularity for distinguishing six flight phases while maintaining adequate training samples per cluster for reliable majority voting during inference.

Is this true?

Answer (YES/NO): NO